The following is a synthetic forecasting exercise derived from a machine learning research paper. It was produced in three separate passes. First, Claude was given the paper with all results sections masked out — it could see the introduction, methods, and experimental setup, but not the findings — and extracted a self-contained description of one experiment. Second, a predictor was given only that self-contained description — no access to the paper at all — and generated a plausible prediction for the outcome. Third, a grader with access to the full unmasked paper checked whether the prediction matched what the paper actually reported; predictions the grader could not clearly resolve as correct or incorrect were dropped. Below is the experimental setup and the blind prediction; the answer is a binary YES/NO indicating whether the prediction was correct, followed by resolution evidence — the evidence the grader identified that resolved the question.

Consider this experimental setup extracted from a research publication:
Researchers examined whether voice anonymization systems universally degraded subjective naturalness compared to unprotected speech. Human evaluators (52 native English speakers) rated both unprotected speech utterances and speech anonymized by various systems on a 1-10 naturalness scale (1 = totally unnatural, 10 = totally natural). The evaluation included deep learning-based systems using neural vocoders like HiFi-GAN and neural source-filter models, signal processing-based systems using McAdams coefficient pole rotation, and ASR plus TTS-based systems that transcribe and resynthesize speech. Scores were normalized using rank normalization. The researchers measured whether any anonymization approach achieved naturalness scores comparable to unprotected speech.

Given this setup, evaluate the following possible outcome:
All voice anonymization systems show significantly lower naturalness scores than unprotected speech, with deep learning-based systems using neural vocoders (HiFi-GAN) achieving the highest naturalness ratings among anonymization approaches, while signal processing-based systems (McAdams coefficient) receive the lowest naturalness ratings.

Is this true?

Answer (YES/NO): YES